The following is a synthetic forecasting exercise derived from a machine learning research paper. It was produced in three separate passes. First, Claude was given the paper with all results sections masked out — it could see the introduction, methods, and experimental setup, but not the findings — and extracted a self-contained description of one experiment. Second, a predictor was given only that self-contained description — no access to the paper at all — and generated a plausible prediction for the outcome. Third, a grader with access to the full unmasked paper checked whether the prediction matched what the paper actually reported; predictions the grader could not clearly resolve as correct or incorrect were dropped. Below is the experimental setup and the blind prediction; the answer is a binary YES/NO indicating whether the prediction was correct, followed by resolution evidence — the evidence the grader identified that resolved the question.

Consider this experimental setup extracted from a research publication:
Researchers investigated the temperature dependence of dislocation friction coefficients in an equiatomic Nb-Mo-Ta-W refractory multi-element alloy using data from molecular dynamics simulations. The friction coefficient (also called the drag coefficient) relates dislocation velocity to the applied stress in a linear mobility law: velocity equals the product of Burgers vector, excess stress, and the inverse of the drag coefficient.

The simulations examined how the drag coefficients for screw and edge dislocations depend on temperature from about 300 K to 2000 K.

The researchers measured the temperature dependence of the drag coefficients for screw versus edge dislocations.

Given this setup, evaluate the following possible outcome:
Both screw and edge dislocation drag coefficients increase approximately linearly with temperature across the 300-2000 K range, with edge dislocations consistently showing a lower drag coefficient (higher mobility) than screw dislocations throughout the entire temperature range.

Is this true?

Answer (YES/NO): NO